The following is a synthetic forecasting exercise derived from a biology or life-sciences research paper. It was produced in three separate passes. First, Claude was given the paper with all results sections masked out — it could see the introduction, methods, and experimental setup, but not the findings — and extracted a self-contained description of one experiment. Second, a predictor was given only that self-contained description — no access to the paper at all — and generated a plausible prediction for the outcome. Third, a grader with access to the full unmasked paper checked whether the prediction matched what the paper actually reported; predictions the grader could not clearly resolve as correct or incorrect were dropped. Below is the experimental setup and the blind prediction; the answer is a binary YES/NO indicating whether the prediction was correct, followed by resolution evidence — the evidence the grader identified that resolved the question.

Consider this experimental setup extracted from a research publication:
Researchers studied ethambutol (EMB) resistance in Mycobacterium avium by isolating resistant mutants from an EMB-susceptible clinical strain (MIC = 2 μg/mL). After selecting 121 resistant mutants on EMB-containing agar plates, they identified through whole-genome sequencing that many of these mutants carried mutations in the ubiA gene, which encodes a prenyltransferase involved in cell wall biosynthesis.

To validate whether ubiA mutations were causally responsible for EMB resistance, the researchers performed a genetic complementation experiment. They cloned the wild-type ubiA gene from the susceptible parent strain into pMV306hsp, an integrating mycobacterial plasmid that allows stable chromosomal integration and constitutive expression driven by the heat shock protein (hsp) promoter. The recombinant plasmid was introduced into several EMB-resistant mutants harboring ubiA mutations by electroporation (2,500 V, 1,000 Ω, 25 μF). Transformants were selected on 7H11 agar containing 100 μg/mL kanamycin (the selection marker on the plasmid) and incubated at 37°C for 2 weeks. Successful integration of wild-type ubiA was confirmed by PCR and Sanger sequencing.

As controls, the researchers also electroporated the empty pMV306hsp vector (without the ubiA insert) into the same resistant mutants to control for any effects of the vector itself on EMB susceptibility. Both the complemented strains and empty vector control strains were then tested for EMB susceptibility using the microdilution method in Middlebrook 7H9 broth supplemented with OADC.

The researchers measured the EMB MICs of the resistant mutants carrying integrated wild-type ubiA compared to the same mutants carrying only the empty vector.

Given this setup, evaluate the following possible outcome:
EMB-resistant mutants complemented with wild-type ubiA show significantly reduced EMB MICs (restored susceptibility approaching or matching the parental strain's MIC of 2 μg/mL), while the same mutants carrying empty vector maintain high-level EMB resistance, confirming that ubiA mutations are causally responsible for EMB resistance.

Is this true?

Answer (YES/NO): NO